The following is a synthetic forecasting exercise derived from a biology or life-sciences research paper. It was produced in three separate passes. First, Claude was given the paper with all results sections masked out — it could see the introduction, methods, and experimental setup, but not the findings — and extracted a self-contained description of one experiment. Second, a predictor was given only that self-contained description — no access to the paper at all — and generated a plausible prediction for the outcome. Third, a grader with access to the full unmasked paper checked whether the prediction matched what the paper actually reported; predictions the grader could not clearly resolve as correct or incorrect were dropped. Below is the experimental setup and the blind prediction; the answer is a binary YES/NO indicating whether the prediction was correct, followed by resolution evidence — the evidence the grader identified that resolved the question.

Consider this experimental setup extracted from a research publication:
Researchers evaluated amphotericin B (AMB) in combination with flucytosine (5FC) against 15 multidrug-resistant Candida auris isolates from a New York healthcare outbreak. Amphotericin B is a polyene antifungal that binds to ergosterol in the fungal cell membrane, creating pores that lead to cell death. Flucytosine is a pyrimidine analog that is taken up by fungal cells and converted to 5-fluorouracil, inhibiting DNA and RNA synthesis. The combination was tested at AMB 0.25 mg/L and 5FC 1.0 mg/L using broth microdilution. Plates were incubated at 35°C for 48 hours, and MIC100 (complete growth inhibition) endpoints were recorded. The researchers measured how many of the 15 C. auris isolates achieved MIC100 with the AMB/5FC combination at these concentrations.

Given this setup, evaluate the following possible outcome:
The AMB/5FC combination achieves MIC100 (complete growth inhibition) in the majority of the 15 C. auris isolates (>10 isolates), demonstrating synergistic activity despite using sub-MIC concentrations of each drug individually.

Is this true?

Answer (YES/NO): YES